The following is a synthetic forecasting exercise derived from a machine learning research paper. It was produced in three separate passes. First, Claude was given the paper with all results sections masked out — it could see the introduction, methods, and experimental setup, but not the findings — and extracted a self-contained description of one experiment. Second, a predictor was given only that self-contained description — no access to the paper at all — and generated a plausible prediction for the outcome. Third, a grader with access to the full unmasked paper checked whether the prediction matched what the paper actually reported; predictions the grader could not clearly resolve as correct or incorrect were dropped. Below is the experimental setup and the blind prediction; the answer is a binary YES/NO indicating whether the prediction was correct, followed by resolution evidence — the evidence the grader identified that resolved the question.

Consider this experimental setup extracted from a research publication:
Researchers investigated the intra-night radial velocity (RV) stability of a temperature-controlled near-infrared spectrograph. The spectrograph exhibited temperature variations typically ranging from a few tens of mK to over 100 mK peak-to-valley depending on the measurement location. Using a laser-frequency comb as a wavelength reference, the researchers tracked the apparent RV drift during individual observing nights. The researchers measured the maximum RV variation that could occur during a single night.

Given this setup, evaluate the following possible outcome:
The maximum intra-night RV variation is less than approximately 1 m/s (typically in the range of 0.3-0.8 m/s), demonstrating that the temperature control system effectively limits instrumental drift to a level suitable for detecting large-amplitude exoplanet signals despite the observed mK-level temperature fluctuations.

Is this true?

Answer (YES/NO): NO